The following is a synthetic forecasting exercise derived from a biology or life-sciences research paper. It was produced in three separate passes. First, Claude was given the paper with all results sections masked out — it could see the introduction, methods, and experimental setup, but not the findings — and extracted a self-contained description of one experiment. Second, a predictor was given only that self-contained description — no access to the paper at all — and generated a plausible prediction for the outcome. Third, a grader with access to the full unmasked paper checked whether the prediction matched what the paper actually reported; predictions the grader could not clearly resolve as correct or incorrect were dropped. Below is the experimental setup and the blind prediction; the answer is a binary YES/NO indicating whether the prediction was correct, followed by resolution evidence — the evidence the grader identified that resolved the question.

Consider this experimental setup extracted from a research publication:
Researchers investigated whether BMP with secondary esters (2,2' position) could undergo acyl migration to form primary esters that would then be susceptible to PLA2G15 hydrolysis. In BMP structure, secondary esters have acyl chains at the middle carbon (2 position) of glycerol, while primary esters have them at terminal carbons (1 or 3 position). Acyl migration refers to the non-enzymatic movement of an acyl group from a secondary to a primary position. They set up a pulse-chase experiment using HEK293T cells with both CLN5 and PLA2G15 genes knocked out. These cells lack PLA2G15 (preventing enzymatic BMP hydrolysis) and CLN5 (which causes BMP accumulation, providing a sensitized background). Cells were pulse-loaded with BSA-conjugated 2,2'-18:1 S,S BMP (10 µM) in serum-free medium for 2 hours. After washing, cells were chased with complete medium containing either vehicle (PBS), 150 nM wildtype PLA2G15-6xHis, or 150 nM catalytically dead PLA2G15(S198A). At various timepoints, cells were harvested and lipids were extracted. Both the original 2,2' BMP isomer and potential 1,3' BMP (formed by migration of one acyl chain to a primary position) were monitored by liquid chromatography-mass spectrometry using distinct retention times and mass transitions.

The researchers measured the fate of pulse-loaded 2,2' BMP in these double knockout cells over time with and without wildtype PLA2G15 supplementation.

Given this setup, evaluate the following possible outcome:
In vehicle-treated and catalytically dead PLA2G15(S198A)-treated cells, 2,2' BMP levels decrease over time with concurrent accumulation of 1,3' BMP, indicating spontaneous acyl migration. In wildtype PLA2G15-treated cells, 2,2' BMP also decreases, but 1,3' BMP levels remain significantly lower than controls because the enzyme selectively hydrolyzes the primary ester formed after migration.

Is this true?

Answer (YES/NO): YES